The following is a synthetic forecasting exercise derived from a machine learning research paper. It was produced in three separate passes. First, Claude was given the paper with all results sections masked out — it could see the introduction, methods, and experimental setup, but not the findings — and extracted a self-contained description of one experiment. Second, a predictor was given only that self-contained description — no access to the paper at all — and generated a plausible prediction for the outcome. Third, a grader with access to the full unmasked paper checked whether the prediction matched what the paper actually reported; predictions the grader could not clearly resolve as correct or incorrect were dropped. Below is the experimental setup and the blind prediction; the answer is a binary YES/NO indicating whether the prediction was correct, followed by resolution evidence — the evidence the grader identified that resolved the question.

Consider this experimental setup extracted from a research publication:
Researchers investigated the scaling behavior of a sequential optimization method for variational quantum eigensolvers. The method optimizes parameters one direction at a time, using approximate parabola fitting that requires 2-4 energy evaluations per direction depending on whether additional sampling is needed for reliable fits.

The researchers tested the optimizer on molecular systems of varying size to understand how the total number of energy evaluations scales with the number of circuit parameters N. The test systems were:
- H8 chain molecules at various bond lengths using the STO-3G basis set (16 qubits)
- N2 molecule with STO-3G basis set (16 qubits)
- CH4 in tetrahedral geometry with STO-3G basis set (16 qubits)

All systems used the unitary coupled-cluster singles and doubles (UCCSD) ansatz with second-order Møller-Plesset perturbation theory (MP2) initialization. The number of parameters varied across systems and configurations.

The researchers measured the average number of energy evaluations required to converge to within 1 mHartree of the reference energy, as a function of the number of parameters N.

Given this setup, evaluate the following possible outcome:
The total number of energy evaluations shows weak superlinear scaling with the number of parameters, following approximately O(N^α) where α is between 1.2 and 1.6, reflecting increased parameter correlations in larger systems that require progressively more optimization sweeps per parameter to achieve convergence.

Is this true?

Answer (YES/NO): NO